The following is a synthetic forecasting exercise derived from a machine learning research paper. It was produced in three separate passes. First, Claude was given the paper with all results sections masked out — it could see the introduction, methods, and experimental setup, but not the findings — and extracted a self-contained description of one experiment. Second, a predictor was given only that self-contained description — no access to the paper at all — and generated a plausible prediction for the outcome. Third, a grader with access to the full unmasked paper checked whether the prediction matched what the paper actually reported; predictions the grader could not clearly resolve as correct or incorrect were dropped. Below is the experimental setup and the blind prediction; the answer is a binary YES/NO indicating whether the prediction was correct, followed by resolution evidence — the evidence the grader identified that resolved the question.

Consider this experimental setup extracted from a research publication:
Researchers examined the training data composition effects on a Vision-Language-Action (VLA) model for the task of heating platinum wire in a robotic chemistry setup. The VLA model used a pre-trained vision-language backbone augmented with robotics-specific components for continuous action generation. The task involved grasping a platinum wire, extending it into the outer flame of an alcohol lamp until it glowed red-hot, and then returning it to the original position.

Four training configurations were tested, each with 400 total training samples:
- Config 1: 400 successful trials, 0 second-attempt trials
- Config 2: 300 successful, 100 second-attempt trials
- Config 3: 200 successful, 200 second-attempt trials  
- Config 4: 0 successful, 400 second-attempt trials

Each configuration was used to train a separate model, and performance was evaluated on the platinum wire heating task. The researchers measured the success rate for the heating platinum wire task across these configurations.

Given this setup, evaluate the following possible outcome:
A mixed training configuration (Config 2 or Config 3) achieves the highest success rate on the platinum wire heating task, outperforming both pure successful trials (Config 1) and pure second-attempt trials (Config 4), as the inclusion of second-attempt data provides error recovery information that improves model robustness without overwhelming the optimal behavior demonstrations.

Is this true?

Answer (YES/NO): YES